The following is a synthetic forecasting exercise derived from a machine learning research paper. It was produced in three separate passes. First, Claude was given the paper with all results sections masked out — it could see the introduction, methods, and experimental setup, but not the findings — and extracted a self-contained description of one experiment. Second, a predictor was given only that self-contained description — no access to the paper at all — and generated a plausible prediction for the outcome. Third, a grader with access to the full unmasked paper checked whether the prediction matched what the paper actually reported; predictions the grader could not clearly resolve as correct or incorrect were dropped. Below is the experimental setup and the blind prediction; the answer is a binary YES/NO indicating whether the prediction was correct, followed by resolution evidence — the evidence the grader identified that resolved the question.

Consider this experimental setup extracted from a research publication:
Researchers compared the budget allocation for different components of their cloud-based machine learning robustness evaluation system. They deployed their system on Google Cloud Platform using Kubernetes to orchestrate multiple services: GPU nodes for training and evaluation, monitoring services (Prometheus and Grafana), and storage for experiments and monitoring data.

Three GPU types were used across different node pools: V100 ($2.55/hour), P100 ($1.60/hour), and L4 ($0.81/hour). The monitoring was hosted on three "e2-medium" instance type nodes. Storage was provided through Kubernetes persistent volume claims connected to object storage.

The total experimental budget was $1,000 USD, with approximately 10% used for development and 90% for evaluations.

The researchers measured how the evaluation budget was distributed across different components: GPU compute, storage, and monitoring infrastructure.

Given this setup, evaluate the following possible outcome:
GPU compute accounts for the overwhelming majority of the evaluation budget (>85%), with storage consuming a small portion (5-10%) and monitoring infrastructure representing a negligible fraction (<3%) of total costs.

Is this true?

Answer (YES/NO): NO